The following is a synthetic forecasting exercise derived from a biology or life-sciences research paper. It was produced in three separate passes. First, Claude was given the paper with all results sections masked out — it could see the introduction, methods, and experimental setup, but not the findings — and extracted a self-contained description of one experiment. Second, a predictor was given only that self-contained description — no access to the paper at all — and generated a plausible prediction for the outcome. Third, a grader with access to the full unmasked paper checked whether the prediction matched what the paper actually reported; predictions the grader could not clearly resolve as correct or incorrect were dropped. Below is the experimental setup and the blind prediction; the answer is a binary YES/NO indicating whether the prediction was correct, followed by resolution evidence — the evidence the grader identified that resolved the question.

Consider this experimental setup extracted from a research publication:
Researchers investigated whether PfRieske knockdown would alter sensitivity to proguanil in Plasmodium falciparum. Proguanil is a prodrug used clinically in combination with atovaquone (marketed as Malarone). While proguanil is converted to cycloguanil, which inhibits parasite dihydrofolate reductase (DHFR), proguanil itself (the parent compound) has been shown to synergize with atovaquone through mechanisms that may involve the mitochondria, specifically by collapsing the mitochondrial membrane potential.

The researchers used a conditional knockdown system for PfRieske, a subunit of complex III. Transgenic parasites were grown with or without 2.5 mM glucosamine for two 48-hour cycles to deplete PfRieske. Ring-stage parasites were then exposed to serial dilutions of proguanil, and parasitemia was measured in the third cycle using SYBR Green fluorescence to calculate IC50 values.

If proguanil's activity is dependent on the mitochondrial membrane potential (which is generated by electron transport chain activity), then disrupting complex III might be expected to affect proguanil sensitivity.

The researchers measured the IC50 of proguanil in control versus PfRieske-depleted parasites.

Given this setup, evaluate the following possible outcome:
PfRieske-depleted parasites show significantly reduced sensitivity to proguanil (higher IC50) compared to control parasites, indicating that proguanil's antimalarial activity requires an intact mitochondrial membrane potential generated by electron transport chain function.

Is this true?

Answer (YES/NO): NO